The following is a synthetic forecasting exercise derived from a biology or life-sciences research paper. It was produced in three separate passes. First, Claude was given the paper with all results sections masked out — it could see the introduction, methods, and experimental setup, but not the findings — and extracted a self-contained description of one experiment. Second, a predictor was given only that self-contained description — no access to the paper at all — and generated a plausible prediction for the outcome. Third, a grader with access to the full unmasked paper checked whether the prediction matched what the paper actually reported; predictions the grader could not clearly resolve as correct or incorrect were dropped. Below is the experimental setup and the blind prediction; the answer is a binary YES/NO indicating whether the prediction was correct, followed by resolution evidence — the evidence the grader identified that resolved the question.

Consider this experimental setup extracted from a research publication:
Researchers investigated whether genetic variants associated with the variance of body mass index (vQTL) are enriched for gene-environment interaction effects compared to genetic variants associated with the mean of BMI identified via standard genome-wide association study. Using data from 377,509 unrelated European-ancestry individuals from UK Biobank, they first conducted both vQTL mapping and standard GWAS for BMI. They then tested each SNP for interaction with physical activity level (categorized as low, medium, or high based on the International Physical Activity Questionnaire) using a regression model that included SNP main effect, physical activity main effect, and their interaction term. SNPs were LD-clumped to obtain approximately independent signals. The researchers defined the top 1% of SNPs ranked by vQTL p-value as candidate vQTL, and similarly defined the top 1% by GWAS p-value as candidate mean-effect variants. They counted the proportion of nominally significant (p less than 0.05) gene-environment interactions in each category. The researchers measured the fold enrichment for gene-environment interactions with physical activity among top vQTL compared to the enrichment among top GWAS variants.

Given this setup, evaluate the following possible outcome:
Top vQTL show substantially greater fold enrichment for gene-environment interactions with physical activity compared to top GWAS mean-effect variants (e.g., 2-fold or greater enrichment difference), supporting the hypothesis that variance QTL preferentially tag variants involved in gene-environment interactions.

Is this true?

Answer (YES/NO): YES